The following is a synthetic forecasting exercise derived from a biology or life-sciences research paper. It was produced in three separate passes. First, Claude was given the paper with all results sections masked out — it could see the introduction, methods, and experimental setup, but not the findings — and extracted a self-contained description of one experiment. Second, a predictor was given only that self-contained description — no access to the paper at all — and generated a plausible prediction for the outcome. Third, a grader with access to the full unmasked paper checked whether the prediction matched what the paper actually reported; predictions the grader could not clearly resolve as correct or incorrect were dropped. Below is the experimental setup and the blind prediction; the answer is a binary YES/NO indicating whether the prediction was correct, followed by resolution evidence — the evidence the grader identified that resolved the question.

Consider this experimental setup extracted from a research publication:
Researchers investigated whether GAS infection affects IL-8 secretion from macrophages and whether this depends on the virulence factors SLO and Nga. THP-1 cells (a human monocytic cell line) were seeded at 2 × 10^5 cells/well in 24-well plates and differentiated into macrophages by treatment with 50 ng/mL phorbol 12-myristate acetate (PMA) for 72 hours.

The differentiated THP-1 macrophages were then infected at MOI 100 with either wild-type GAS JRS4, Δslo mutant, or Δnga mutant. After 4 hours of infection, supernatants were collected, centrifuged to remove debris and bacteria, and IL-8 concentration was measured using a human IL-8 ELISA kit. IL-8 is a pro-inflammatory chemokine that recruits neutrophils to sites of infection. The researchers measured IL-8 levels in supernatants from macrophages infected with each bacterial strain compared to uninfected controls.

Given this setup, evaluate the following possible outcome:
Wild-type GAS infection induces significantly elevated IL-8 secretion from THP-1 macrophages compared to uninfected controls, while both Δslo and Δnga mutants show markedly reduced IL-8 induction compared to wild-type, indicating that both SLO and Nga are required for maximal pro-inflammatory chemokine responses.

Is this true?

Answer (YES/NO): NO